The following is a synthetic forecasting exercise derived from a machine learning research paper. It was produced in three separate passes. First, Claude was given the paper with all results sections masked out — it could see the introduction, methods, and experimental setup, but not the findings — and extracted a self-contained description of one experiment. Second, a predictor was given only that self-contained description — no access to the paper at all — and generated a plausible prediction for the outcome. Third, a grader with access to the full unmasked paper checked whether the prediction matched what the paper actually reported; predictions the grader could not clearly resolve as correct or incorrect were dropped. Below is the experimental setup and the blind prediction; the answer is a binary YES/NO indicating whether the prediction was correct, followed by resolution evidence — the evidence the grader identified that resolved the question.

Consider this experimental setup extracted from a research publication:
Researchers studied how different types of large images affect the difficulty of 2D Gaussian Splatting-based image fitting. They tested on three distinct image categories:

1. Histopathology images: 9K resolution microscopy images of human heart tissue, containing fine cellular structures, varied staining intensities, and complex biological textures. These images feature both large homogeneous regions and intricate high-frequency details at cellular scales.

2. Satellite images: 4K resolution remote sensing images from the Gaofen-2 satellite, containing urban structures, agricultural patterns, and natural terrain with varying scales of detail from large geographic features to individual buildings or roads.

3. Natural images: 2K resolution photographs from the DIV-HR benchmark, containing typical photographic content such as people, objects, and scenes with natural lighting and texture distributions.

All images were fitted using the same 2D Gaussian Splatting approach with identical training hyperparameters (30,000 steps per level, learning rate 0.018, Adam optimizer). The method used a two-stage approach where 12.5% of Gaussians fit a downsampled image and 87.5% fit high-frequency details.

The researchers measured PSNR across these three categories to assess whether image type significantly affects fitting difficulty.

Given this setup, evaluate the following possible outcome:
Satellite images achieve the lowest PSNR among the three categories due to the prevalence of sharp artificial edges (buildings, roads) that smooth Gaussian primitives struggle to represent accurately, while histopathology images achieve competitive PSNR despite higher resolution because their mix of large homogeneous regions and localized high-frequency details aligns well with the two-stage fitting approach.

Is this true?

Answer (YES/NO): NO